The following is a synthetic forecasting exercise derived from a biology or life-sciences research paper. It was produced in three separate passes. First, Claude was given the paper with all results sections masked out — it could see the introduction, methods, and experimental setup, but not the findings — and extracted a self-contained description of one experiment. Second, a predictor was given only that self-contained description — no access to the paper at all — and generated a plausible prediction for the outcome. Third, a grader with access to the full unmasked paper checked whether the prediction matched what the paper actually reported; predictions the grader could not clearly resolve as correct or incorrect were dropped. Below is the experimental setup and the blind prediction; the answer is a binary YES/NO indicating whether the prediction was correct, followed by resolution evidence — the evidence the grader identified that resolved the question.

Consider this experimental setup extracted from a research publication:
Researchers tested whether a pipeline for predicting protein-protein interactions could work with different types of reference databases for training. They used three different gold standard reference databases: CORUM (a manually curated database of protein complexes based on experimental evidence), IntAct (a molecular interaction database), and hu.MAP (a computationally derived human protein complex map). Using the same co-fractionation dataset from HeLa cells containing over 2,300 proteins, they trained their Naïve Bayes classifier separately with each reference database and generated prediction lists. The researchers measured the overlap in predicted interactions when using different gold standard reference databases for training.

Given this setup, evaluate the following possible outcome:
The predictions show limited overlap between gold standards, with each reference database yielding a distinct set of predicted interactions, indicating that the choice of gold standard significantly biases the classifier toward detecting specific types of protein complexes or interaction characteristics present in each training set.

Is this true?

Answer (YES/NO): NO